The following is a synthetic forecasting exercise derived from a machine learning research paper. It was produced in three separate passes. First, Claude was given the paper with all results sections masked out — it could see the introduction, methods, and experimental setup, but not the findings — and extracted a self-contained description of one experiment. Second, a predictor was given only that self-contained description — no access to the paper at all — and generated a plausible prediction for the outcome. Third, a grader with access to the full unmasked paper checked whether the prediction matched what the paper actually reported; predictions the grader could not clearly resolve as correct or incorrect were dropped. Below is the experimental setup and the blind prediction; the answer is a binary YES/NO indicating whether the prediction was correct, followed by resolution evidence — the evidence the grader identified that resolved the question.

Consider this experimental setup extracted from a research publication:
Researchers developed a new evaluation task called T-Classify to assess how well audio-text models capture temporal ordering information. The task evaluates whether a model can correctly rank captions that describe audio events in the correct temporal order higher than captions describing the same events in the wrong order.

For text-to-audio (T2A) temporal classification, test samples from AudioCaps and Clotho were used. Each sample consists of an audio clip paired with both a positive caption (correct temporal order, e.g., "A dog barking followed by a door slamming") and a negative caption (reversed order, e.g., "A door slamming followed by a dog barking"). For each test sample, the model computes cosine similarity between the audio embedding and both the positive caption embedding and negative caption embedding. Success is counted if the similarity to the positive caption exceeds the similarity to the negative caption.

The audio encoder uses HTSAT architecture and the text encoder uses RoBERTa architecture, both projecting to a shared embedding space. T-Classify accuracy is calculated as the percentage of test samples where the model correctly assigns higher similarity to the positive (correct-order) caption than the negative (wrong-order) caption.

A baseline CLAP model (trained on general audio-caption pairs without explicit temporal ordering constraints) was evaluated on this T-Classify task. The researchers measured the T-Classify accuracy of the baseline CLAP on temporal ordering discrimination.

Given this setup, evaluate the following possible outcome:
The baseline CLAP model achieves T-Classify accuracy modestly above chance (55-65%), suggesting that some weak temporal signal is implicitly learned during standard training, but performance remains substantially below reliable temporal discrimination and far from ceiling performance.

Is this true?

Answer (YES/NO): NO